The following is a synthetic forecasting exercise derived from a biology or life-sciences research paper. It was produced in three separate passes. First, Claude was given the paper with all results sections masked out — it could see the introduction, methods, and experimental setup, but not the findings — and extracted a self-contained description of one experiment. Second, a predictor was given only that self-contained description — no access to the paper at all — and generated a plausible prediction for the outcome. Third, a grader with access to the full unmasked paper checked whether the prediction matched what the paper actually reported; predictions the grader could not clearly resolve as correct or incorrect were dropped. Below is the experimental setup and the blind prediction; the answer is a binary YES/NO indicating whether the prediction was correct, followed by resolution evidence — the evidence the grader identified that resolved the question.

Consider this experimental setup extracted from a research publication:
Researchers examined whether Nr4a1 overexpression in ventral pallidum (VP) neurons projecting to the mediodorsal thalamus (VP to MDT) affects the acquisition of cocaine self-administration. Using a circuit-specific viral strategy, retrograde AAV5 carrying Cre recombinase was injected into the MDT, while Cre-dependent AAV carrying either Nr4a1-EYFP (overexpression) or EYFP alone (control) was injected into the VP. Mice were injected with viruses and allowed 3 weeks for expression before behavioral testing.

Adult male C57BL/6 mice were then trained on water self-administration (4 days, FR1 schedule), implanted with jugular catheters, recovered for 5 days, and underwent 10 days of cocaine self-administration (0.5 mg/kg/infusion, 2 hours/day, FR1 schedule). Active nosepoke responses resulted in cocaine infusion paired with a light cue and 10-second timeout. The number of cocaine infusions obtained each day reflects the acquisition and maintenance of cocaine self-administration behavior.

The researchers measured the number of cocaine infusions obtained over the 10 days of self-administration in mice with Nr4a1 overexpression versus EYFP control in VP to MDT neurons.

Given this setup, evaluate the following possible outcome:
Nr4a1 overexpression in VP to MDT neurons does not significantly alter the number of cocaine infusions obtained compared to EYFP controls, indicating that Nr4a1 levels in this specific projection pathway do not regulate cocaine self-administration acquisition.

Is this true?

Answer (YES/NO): YES